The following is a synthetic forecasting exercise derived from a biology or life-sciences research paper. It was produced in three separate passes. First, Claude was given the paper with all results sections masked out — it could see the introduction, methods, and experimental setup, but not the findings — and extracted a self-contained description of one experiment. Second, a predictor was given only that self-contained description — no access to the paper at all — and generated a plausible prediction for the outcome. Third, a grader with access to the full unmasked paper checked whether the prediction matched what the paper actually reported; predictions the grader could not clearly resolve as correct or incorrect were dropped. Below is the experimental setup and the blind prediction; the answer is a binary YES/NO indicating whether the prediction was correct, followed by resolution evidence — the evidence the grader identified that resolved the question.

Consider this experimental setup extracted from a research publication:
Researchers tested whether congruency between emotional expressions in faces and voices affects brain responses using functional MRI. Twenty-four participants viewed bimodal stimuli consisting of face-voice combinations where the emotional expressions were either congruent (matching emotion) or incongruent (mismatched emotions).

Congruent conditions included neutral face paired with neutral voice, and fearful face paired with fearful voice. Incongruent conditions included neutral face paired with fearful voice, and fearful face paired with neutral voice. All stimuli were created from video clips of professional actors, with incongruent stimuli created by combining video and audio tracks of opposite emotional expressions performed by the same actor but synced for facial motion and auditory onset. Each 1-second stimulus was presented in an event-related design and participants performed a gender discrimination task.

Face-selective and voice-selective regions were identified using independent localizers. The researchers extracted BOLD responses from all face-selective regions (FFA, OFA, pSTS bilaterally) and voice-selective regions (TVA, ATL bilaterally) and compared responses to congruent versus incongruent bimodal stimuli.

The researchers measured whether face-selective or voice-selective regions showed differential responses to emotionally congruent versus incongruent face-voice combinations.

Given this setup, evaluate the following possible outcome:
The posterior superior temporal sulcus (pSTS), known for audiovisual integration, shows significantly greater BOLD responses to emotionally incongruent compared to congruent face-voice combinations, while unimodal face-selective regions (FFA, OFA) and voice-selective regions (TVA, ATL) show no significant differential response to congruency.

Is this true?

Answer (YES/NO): NO